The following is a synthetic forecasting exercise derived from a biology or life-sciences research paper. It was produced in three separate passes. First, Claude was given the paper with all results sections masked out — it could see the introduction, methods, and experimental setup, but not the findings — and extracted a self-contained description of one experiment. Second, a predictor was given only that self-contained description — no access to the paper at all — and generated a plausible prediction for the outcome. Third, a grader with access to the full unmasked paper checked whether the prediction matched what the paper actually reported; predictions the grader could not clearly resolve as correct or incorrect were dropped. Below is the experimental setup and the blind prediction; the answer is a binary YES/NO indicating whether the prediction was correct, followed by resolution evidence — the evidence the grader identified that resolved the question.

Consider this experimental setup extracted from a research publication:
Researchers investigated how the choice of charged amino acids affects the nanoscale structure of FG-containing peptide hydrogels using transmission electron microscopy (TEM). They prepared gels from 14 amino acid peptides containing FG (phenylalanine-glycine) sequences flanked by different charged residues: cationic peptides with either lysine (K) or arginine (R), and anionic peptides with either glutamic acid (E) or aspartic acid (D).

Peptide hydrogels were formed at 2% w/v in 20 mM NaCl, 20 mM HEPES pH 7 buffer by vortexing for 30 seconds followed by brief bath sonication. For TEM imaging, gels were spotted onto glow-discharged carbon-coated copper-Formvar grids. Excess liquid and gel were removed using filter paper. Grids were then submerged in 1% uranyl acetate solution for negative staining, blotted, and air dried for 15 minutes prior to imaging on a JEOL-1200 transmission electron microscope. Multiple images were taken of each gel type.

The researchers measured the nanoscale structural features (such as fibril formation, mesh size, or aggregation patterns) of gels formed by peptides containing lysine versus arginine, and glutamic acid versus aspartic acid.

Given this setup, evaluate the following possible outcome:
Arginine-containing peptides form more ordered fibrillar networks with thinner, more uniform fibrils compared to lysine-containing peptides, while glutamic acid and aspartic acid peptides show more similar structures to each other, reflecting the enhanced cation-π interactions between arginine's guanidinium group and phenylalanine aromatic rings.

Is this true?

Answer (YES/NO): NO